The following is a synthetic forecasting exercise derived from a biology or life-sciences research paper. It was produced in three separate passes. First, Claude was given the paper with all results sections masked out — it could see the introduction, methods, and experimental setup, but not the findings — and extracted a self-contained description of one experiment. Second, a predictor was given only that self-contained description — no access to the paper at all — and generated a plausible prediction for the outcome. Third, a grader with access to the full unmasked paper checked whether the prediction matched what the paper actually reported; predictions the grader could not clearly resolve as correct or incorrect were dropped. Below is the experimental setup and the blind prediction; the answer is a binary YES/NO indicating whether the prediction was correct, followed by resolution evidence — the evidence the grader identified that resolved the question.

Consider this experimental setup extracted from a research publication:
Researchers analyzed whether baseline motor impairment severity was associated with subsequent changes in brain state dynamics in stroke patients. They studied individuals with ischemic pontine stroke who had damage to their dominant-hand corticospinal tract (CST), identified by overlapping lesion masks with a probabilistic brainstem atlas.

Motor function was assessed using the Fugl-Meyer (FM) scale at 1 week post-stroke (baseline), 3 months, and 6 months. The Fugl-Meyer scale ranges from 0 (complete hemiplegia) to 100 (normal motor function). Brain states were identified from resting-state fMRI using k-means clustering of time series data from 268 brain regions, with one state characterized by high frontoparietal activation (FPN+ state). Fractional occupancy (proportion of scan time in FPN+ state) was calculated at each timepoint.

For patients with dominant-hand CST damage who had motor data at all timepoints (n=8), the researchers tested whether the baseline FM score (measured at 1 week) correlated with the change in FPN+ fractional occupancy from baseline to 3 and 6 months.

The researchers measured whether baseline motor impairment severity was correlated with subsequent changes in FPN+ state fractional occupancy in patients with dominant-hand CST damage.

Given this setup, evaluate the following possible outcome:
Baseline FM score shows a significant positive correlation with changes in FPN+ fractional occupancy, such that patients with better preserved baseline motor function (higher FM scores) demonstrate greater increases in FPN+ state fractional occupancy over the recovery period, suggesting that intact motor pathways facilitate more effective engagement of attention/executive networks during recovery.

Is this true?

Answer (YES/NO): NO